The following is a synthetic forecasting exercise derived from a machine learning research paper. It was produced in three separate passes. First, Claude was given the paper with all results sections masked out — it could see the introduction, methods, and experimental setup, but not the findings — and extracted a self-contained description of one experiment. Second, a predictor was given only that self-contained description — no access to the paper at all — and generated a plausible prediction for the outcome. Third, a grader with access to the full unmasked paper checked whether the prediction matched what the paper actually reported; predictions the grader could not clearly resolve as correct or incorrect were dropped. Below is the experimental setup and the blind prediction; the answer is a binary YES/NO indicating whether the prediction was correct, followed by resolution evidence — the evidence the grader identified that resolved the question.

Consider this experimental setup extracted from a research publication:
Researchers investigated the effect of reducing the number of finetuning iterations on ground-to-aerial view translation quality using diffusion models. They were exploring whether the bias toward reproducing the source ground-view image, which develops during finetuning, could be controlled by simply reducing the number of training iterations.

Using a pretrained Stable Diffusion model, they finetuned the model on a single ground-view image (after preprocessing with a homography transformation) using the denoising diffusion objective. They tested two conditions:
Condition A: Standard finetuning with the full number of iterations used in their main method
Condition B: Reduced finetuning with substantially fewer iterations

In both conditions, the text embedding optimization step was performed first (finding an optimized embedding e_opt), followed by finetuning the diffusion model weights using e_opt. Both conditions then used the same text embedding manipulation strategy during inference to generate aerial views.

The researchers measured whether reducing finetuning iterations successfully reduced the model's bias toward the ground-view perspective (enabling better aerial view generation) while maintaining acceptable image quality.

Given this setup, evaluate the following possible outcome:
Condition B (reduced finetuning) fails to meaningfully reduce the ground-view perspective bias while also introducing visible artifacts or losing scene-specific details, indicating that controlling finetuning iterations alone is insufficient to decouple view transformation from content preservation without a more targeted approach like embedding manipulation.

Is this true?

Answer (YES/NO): NO